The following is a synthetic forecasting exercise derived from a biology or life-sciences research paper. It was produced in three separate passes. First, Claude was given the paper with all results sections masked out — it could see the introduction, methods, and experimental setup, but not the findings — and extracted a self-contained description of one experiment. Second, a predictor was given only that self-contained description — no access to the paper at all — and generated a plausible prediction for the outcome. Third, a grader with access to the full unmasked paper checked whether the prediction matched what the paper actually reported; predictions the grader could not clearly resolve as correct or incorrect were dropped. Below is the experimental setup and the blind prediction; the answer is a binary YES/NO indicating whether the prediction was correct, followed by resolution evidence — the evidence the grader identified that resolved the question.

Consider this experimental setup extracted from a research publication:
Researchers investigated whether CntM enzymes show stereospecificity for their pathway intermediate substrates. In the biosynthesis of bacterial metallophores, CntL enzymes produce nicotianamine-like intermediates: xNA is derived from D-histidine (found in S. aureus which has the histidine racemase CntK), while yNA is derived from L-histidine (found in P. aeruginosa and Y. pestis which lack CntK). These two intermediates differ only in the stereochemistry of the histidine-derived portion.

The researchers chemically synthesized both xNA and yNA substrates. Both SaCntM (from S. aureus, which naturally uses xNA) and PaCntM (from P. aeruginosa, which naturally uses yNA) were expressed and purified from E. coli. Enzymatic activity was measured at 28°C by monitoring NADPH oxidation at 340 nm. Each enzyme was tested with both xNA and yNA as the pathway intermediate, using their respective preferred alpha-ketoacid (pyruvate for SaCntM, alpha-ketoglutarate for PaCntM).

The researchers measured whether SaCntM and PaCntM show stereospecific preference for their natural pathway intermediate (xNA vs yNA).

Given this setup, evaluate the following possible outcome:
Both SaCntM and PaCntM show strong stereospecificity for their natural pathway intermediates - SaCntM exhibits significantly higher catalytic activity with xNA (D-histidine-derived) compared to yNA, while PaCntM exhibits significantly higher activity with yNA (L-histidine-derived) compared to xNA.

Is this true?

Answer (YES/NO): NO